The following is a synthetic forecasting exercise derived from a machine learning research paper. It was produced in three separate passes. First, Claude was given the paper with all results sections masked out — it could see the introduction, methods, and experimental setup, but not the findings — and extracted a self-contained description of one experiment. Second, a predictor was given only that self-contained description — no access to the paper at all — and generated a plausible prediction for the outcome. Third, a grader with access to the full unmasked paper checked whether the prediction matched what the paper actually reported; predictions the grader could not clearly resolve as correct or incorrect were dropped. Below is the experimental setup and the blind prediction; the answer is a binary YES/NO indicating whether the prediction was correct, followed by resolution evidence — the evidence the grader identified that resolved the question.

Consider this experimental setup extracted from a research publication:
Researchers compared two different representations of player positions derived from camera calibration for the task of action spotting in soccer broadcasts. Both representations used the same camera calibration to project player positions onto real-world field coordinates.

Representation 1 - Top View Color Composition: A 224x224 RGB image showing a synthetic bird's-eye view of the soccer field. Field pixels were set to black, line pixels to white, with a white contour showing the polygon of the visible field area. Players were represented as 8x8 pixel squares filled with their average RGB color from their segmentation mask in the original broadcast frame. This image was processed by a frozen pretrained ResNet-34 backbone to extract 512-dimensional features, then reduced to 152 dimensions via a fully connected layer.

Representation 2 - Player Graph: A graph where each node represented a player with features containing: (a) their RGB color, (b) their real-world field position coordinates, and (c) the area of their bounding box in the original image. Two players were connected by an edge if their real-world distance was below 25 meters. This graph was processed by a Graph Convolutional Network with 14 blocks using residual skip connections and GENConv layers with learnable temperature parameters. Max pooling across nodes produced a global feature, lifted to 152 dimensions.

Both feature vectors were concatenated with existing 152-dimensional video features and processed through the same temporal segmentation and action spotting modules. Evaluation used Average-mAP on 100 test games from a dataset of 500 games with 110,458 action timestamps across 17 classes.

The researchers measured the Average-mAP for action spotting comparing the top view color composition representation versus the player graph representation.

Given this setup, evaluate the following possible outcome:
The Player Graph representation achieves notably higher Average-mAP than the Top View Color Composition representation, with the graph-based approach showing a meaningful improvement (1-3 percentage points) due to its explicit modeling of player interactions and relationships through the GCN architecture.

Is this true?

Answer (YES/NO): NO